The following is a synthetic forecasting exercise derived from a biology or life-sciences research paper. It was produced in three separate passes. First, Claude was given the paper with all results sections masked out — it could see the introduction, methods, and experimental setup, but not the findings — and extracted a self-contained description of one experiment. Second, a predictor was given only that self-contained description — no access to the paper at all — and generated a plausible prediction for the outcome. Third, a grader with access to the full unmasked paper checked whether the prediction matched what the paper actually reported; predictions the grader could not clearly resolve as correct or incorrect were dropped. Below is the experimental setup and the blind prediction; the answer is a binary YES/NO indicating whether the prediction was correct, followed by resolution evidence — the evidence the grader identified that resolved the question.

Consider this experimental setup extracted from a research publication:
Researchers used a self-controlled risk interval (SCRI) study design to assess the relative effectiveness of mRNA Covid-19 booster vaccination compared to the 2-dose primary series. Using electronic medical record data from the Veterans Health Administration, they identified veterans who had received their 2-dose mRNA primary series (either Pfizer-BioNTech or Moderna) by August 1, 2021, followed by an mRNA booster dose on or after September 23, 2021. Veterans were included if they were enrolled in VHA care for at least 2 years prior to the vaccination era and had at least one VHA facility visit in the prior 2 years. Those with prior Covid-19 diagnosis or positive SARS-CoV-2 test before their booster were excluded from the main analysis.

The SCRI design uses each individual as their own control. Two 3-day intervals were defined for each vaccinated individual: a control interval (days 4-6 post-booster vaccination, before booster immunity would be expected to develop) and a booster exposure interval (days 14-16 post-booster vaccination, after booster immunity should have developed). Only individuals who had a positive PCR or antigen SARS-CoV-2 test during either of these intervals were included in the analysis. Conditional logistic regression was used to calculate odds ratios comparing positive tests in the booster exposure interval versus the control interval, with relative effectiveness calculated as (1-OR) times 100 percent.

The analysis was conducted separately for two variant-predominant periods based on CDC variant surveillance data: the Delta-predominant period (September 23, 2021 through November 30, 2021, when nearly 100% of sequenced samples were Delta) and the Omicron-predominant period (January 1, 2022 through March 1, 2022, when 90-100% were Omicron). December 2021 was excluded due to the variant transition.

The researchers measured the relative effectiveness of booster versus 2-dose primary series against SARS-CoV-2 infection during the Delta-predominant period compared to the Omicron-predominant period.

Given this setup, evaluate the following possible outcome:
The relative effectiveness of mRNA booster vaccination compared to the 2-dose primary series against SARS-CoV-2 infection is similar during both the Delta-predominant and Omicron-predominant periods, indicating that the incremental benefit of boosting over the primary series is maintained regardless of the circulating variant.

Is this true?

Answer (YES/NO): NO